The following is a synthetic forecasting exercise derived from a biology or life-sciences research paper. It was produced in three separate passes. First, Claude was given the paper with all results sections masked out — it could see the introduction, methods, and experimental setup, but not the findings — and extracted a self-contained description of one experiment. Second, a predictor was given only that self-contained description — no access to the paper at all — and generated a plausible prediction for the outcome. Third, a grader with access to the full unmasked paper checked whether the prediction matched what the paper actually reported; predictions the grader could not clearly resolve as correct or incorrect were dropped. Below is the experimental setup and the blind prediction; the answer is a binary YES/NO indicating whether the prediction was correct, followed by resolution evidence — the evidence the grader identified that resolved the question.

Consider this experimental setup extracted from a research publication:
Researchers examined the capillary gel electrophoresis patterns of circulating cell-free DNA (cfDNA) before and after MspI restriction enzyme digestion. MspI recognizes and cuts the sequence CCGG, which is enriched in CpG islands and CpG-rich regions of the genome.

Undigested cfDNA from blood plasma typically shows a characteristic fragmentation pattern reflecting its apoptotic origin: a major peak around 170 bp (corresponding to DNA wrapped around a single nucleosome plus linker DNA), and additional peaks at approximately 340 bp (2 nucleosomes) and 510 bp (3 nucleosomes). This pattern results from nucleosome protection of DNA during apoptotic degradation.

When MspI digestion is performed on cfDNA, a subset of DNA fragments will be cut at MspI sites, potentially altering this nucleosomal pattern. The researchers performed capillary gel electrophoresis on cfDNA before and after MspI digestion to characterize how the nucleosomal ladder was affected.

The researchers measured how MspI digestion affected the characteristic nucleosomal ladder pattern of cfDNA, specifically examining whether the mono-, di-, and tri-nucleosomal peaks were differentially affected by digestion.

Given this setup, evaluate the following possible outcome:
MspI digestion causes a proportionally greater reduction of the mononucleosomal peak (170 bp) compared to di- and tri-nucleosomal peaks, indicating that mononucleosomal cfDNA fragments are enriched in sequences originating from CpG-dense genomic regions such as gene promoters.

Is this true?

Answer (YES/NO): NO